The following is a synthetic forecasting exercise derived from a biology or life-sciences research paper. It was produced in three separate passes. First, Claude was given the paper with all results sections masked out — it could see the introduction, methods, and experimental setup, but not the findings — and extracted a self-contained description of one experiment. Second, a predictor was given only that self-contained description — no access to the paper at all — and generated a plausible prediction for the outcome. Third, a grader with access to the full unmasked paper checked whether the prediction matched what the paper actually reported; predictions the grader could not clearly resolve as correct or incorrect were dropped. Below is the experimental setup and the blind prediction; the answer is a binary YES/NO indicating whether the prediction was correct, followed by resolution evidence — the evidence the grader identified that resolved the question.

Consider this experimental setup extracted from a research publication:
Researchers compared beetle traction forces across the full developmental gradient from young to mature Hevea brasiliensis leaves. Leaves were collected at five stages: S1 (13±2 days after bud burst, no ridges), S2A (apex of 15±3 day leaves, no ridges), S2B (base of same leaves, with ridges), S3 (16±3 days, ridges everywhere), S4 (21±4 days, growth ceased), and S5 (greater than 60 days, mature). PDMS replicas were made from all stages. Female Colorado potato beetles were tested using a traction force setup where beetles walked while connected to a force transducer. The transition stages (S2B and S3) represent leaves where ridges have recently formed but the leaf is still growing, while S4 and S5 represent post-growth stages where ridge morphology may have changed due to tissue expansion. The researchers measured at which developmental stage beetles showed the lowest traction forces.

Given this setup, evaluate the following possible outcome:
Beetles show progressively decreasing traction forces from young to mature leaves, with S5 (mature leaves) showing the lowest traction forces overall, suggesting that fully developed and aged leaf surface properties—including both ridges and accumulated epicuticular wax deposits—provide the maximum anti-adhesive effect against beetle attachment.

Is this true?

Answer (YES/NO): NO